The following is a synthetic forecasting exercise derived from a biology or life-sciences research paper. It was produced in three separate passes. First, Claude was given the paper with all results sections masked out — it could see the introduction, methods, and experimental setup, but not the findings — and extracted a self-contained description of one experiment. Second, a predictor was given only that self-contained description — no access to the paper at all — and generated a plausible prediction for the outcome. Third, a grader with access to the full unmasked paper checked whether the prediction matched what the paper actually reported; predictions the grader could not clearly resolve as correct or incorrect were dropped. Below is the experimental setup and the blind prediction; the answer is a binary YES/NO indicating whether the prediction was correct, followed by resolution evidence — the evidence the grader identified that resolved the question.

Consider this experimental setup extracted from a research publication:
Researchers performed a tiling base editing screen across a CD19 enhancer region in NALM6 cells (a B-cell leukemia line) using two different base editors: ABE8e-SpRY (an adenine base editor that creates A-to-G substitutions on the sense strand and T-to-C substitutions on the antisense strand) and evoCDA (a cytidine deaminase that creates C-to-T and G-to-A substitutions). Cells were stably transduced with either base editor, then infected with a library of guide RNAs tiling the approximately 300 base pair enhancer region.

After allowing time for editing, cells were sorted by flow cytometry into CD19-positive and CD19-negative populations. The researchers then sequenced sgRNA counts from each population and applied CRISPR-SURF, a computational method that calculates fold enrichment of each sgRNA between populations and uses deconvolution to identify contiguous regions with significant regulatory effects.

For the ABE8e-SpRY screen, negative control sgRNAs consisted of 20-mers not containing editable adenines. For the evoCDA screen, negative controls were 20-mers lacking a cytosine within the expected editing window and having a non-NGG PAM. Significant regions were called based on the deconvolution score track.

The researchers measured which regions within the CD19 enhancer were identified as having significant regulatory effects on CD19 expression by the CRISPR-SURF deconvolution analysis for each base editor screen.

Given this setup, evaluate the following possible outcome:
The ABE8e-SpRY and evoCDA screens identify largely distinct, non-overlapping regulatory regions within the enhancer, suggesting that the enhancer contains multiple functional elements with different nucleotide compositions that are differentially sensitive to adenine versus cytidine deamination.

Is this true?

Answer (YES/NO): NO